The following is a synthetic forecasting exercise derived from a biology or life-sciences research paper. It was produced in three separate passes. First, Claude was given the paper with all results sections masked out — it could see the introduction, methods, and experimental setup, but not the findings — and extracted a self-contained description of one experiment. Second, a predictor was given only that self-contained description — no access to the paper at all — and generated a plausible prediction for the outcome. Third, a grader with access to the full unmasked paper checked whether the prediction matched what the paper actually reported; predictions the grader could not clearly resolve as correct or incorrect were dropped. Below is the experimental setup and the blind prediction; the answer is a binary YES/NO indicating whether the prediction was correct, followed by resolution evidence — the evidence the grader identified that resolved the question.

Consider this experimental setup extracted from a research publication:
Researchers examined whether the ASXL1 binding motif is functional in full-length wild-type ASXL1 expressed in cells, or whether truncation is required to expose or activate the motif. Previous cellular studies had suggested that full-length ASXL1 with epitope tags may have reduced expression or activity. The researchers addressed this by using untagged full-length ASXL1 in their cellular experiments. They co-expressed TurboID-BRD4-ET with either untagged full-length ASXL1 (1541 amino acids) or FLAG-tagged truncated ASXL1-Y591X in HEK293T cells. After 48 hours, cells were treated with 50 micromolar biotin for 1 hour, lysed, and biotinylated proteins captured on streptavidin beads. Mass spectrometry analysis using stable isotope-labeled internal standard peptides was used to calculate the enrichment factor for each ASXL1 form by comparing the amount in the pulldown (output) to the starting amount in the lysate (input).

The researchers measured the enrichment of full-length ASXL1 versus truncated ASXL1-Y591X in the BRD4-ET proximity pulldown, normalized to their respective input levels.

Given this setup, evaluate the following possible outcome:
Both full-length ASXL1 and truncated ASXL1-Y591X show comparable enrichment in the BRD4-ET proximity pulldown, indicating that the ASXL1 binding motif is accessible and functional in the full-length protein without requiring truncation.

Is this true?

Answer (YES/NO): NO